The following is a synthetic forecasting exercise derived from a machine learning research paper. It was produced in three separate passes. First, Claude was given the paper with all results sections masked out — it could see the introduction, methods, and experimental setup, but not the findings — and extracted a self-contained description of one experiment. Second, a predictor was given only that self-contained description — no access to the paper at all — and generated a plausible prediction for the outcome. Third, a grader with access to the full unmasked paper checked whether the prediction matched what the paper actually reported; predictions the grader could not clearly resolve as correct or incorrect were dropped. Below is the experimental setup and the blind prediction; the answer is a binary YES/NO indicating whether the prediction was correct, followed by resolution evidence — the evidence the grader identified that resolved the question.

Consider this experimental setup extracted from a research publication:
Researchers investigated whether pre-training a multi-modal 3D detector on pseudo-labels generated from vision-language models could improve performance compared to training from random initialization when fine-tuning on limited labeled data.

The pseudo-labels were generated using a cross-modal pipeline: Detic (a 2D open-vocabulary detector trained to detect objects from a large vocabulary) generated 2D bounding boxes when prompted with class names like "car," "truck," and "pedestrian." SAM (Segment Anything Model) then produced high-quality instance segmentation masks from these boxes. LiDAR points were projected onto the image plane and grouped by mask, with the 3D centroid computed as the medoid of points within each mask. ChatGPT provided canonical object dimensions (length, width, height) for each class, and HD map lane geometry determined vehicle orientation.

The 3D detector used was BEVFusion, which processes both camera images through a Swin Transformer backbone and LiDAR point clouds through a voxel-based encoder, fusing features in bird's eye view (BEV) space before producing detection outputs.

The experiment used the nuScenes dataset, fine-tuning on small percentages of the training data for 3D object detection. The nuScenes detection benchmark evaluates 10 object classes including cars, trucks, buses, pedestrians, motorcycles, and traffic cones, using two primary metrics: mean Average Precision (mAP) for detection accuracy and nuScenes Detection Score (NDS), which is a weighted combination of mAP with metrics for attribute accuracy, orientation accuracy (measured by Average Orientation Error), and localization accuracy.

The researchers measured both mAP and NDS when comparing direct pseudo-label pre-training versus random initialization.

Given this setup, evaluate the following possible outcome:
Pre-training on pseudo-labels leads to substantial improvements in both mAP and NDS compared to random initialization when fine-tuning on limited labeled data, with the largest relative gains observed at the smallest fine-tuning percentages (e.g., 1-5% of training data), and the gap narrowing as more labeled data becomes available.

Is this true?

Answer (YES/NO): YES